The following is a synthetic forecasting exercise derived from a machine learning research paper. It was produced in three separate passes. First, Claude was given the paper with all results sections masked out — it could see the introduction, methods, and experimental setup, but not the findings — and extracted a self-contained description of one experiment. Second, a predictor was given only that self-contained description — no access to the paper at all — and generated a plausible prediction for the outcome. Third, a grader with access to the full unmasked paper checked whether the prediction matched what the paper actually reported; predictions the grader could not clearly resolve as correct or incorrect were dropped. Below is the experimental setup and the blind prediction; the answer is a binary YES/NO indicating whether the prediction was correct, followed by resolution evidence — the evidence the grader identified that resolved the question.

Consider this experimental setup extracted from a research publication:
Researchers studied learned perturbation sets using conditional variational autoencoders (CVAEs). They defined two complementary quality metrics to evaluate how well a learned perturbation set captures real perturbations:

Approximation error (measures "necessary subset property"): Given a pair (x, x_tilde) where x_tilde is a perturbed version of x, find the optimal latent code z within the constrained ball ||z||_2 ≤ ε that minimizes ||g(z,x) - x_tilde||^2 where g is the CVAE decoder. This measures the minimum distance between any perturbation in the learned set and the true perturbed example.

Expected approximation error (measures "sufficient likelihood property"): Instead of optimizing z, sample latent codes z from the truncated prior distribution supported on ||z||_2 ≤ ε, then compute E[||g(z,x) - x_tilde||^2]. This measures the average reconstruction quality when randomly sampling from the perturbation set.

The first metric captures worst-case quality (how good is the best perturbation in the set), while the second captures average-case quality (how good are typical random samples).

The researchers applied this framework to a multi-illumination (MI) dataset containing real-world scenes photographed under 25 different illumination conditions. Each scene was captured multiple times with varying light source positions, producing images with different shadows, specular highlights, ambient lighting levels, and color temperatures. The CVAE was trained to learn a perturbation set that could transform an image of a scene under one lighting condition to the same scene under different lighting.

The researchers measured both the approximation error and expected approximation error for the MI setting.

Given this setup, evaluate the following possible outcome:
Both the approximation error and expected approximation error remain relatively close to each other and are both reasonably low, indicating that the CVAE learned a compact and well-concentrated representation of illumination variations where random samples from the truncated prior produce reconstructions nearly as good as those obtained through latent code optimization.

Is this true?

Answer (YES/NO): NO